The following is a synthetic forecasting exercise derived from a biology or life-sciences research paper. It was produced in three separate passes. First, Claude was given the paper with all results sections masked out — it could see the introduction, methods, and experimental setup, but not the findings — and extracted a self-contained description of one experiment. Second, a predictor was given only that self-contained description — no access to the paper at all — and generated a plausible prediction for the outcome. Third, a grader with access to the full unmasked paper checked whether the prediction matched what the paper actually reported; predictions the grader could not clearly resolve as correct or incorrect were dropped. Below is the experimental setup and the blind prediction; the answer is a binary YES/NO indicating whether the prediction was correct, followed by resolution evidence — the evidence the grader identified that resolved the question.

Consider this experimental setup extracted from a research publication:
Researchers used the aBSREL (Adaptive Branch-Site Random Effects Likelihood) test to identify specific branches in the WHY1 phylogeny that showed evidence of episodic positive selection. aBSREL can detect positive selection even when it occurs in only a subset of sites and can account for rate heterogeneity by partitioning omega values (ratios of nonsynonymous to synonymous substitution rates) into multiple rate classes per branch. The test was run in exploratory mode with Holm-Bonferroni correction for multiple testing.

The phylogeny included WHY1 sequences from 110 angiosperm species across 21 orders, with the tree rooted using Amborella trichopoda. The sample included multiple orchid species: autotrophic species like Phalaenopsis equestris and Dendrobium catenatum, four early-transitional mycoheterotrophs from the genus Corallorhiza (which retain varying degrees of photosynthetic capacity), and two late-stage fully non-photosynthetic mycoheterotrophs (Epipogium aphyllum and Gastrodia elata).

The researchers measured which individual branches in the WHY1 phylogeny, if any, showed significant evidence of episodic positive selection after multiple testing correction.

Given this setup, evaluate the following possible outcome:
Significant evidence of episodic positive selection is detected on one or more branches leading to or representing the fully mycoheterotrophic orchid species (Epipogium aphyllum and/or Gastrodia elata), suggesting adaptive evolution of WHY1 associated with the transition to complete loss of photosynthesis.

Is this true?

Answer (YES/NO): NO